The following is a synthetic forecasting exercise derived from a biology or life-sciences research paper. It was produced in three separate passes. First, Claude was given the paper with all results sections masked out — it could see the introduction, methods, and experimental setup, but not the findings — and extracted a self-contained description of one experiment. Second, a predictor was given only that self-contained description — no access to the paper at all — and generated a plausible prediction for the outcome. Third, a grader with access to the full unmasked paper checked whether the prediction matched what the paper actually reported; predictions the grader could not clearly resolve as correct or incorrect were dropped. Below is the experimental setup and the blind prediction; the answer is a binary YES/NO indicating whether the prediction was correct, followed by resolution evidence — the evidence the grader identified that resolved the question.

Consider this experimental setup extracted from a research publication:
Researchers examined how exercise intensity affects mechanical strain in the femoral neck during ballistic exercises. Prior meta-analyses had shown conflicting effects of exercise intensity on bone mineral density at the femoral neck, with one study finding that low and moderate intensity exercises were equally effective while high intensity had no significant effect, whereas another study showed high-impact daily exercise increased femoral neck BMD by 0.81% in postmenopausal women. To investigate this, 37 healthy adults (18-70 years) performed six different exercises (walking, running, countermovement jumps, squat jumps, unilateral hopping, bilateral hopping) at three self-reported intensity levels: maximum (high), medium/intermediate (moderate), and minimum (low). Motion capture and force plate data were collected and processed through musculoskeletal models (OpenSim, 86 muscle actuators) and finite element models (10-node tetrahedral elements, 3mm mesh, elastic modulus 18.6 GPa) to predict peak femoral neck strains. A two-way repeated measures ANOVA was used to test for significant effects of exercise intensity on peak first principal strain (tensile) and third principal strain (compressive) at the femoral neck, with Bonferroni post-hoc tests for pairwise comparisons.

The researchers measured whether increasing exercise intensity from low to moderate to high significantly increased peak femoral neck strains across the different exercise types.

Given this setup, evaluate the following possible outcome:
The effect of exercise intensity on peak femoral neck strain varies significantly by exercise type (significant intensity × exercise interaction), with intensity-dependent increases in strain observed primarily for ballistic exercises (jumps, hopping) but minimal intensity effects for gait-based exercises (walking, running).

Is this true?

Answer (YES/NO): NO